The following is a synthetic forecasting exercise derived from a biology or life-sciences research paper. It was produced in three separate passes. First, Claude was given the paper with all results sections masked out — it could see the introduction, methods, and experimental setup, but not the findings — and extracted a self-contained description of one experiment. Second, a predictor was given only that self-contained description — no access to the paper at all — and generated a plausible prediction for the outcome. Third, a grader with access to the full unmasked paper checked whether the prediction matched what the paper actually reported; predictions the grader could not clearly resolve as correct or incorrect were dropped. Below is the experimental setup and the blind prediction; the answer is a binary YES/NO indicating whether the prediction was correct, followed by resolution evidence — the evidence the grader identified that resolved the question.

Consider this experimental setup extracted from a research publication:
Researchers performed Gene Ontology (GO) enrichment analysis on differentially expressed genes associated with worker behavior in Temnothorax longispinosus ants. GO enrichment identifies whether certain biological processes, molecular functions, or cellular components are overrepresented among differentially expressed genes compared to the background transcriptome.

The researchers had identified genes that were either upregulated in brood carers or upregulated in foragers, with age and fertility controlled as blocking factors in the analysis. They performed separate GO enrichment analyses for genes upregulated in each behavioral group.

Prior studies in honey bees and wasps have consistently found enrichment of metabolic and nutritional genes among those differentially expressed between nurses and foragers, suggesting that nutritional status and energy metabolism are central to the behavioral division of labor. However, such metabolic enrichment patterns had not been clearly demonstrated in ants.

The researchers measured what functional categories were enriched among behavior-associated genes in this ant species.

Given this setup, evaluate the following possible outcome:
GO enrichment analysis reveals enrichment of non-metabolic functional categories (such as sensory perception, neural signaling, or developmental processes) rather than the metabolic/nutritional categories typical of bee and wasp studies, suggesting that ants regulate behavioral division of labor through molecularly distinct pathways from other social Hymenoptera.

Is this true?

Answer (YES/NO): NO